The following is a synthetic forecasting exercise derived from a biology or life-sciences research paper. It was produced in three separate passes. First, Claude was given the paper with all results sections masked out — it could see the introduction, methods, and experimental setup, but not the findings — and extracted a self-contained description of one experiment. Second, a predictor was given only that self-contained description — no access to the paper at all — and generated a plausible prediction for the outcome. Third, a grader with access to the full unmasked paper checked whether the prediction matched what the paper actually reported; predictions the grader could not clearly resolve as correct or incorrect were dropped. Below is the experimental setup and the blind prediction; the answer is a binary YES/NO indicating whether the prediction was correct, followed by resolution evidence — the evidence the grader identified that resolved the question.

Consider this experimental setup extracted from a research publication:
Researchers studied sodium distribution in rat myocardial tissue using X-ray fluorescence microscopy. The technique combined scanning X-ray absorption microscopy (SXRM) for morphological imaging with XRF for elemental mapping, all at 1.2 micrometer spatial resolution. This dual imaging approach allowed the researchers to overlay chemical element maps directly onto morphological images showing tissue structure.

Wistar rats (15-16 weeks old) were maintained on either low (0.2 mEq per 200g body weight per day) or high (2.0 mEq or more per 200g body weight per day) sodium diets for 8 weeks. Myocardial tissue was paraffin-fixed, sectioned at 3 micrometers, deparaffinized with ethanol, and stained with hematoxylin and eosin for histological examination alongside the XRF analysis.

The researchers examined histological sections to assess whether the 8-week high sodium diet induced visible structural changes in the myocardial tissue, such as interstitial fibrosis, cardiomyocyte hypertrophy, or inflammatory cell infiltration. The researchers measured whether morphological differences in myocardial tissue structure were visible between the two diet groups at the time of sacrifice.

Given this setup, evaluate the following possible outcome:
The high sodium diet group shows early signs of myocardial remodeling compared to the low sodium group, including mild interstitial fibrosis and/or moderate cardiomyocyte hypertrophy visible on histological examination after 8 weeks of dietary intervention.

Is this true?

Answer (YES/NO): NO